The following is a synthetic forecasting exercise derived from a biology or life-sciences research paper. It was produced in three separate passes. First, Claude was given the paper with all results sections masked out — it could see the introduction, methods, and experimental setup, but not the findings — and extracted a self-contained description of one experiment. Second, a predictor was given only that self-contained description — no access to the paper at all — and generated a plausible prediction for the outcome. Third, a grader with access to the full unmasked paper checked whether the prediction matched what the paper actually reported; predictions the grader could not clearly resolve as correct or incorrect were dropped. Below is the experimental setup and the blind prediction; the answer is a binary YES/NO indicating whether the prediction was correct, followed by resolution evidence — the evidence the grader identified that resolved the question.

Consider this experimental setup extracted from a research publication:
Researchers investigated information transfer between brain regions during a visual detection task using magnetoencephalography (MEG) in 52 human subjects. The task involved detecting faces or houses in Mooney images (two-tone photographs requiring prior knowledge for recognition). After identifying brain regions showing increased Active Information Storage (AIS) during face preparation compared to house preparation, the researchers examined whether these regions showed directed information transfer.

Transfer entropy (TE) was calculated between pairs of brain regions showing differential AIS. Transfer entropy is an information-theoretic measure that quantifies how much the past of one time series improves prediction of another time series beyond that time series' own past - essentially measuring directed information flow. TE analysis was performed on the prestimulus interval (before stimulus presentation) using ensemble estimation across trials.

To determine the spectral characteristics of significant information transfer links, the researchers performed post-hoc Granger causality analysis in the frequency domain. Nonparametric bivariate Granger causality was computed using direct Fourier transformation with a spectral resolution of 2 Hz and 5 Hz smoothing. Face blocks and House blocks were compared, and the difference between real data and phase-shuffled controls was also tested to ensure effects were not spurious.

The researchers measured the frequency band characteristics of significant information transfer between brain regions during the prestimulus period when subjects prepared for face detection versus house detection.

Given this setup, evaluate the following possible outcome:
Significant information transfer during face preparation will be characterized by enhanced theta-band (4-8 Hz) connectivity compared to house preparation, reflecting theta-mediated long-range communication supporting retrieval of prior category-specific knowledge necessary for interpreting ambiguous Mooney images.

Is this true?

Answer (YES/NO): NO